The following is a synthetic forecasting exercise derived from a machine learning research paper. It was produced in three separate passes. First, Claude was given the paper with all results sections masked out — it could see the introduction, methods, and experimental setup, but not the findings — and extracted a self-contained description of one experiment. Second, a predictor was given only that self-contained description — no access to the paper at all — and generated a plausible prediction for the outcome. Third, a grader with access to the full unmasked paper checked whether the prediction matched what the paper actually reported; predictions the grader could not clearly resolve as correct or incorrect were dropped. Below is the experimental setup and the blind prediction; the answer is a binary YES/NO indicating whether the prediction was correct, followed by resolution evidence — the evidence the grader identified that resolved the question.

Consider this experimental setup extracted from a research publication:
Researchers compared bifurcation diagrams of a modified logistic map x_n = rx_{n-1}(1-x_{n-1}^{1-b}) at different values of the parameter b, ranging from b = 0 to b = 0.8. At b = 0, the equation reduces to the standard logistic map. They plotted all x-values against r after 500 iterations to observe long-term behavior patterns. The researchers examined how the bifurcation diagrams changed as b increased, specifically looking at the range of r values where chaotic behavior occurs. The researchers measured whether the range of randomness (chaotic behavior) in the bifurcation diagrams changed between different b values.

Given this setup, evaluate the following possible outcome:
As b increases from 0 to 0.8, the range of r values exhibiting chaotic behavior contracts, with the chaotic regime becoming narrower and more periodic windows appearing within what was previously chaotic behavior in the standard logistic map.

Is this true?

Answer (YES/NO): NO